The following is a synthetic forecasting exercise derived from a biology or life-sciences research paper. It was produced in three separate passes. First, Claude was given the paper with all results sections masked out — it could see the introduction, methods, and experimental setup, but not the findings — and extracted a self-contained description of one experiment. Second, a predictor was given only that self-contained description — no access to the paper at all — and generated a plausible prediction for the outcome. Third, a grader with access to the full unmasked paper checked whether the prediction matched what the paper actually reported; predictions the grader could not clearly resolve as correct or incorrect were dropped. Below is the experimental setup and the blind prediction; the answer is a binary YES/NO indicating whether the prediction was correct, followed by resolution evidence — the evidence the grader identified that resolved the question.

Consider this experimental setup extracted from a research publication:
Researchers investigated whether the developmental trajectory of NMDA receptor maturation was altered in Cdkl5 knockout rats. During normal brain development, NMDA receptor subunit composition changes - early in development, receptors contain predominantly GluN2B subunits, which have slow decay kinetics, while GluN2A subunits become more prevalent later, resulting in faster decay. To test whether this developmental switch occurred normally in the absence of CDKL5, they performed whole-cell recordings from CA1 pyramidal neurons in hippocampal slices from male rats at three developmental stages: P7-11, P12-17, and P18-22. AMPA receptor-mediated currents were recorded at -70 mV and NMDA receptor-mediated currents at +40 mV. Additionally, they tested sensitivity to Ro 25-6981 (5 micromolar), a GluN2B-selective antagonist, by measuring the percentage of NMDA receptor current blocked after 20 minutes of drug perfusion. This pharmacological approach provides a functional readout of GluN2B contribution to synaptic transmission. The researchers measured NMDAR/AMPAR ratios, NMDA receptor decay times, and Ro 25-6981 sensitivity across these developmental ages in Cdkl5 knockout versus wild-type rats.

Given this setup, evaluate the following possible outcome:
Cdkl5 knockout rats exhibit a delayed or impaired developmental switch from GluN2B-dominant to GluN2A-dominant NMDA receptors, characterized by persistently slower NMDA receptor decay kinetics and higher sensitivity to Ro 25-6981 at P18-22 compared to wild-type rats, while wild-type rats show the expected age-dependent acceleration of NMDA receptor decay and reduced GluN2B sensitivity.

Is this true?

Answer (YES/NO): NO